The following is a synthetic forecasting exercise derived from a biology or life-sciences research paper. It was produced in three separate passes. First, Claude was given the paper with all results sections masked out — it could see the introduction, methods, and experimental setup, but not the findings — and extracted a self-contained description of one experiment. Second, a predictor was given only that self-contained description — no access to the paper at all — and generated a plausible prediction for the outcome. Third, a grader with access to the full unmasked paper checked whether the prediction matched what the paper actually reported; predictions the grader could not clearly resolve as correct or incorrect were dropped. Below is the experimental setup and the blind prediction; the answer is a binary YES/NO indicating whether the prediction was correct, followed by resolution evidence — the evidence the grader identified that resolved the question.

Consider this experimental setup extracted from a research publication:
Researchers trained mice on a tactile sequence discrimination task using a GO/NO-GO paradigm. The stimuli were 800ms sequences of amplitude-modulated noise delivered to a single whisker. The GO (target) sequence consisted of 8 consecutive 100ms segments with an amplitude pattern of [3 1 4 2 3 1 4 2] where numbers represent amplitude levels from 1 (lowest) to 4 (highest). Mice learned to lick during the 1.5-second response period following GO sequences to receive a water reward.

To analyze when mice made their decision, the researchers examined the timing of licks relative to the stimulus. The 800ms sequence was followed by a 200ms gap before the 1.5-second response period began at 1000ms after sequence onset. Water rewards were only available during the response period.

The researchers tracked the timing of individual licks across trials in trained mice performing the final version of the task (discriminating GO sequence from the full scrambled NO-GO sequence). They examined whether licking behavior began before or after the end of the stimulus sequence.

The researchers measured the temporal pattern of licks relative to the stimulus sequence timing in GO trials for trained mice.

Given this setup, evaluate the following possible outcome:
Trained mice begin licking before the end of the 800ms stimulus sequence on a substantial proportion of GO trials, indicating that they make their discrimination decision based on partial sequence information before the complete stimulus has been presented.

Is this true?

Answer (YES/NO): YES